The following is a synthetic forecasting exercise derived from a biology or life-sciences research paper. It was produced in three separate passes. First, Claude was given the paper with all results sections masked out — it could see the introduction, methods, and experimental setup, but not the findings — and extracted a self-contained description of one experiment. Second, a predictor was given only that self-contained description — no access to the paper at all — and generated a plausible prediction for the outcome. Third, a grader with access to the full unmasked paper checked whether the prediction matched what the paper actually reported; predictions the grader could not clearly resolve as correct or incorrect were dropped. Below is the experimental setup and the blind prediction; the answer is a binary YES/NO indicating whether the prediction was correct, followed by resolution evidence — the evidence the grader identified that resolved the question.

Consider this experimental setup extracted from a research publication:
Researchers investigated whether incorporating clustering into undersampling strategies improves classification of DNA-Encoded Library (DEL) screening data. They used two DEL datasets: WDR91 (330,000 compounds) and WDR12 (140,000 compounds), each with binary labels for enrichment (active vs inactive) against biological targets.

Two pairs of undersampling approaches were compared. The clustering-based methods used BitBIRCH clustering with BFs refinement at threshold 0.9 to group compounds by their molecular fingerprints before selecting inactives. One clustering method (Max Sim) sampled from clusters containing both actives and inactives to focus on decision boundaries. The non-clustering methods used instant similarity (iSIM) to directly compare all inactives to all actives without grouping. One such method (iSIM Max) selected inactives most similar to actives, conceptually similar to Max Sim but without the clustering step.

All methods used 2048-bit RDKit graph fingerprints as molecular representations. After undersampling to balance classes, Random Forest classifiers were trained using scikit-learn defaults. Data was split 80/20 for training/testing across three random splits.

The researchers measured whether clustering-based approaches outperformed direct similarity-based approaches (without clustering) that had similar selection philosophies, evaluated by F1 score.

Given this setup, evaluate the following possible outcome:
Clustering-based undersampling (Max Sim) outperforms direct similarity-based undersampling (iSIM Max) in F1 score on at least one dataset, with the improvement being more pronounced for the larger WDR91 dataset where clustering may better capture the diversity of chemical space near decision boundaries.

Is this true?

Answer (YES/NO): YES